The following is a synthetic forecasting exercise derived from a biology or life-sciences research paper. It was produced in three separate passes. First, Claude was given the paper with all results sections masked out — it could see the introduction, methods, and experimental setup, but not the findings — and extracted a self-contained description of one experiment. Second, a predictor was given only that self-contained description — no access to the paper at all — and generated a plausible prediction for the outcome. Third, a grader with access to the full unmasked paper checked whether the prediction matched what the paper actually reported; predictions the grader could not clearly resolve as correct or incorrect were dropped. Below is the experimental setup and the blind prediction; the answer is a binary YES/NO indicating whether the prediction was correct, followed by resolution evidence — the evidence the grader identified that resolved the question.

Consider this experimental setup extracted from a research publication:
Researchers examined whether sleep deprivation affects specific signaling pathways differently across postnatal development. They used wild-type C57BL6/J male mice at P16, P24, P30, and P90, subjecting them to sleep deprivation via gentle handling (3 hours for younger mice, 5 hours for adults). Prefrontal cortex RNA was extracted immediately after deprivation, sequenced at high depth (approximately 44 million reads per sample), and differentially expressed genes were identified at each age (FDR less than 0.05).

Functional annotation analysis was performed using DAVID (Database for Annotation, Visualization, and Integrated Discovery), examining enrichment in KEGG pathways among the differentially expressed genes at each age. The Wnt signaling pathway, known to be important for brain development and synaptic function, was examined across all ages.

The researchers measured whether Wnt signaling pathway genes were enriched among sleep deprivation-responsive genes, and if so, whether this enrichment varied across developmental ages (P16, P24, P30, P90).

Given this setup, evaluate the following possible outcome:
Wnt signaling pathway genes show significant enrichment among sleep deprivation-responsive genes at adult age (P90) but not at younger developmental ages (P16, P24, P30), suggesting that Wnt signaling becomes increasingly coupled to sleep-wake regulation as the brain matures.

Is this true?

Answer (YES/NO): NO